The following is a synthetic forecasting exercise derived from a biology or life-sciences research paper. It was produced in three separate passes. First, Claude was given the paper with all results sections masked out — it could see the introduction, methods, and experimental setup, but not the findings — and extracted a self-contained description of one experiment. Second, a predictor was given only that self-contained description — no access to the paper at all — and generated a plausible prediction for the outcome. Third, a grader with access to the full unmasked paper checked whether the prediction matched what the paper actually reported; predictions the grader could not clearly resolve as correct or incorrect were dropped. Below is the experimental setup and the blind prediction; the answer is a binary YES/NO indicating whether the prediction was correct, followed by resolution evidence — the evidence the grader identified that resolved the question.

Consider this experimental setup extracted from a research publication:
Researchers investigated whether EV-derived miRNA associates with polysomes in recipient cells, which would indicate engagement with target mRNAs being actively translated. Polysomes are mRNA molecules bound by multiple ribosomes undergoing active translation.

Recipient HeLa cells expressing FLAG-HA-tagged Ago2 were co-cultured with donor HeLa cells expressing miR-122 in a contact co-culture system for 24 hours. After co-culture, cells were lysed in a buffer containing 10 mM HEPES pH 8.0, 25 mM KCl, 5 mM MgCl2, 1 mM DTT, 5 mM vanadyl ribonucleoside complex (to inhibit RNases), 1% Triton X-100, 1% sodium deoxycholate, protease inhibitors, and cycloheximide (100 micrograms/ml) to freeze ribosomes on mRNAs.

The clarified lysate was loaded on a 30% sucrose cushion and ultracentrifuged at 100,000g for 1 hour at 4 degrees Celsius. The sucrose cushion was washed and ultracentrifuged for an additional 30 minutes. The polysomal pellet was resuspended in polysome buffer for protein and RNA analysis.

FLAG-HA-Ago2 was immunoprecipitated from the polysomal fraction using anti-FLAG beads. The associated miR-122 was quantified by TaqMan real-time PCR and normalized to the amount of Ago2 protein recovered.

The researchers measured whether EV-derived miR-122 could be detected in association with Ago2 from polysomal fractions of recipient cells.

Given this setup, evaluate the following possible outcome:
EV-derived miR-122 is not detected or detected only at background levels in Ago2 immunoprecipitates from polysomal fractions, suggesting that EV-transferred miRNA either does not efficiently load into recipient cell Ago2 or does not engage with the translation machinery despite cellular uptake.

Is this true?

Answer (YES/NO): NO